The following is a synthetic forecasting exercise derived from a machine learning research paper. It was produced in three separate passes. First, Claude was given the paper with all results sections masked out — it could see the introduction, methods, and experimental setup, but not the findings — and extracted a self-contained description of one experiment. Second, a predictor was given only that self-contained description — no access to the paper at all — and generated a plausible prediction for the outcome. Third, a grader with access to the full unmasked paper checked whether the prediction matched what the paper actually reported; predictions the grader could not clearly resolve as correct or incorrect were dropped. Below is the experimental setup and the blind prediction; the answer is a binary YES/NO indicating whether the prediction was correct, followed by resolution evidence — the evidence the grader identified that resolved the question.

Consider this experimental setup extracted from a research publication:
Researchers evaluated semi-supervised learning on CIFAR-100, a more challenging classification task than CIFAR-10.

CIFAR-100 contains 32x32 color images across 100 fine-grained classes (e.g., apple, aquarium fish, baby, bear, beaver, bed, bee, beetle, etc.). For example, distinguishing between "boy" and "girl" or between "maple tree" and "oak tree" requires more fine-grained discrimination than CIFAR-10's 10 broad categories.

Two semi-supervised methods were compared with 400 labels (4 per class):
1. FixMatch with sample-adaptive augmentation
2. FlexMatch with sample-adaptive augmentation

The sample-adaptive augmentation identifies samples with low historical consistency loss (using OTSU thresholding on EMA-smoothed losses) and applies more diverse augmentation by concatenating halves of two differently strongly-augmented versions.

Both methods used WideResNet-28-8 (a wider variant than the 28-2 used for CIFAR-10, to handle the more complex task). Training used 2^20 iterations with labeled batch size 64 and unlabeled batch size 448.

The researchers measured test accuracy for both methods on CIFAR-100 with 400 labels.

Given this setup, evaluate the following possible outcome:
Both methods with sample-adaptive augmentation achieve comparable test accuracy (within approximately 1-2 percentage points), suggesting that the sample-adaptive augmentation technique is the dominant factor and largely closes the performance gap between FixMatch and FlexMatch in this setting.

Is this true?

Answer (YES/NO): NO